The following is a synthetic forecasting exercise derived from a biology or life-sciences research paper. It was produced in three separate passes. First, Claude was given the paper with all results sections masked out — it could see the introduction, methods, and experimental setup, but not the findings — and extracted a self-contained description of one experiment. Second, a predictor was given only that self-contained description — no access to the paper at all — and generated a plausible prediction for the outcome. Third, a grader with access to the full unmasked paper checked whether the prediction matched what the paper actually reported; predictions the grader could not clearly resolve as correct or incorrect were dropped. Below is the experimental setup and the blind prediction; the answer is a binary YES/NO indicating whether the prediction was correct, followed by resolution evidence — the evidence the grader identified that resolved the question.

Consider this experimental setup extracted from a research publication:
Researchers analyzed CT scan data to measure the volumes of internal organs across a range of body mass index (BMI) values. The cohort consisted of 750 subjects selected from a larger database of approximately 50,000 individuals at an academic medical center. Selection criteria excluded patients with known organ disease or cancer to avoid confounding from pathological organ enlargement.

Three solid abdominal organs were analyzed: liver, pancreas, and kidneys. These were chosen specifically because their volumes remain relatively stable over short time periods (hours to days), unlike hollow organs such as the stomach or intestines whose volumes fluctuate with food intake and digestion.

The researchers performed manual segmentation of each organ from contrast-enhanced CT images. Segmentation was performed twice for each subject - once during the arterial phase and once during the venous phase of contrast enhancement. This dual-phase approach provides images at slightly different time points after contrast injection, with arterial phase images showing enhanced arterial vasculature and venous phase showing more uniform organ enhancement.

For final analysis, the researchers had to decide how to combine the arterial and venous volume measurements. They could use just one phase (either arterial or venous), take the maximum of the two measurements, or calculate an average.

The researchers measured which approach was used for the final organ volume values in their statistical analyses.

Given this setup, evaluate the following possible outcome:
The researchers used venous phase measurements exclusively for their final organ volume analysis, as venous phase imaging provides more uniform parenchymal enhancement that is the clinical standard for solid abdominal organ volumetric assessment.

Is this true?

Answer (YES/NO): NO